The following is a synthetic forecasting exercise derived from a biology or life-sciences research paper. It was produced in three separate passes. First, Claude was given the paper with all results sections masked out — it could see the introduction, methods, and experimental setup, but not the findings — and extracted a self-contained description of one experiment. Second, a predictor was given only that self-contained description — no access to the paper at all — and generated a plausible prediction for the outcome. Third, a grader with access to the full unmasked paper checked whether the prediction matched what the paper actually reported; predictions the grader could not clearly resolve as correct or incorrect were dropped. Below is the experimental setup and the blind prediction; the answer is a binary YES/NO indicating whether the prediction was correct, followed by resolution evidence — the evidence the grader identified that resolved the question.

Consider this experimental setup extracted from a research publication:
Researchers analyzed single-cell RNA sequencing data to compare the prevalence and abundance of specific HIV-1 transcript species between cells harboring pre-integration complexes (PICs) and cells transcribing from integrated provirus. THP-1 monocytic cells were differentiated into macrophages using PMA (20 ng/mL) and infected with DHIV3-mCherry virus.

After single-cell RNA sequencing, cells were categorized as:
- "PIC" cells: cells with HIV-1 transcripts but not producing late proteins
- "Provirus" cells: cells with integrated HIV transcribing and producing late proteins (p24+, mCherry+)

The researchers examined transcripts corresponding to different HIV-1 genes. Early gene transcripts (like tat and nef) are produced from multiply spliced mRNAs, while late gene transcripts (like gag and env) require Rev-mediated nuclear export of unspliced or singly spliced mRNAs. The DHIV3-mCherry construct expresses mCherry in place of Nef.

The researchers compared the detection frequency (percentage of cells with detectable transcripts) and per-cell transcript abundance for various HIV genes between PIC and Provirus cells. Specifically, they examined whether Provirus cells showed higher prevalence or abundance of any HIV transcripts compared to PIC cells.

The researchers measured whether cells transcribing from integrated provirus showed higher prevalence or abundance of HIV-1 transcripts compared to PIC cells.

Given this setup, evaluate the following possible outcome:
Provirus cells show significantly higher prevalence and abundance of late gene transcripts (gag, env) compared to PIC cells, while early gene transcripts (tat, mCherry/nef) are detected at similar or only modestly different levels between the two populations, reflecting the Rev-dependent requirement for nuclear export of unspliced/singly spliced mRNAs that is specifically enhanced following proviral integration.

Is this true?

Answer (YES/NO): NO